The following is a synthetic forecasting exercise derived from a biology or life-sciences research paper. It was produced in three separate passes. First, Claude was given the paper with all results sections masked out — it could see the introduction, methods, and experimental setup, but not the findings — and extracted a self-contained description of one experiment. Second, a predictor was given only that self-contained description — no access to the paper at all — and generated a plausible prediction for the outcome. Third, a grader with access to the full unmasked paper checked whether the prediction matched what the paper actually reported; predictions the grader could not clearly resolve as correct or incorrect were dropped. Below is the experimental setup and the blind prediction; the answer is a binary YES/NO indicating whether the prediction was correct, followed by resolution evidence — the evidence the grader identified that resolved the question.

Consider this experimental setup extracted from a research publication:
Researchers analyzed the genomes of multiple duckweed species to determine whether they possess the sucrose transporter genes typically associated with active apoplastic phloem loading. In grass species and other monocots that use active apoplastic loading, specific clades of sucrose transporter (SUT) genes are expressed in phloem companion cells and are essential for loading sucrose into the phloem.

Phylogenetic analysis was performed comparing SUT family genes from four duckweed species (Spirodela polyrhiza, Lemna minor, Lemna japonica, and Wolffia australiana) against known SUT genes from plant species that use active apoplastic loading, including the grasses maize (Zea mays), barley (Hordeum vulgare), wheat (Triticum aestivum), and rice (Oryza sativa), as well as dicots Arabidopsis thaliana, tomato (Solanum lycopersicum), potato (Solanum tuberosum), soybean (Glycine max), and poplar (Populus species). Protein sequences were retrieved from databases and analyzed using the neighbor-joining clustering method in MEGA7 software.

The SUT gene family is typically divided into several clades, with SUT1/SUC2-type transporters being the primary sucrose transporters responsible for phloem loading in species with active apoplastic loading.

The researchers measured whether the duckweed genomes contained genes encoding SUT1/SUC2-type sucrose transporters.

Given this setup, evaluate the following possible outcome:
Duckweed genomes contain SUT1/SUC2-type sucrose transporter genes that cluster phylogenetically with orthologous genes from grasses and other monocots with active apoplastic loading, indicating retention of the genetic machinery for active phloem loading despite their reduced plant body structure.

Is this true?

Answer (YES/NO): NO